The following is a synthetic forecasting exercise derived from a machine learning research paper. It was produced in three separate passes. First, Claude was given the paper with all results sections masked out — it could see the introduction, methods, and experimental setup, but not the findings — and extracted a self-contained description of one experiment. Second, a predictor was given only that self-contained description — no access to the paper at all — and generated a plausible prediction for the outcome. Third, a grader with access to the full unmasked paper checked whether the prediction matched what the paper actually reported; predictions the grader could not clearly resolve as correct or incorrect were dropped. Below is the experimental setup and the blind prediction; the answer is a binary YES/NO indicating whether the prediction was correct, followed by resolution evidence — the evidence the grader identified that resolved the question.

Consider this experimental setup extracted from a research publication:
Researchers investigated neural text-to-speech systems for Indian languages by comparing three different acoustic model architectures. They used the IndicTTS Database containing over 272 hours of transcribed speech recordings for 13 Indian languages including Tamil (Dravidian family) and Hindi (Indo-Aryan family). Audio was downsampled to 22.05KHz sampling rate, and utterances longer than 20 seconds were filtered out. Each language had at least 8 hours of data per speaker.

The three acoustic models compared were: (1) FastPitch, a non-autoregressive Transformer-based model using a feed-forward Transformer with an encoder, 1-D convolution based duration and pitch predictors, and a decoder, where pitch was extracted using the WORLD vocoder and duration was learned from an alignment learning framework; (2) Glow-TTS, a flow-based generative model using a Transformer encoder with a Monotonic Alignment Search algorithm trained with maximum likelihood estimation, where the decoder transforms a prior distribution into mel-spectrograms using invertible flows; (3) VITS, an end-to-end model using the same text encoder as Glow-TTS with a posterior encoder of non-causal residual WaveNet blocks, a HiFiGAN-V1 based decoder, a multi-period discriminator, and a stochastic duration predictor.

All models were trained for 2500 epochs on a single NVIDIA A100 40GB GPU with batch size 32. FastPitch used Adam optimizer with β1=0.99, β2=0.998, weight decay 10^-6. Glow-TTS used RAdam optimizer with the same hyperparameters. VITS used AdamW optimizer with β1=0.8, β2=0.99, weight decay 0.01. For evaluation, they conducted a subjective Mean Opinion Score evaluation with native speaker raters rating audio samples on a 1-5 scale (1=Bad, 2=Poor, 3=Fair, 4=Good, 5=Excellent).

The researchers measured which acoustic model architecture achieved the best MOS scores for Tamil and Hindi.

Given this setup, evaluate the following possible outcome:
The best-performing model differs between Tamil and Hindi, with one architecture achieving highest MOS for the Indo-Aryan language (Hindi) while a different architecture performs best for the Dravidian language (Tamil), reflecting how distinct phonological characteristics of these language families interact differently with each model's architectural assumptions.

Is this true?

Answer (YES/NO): NO